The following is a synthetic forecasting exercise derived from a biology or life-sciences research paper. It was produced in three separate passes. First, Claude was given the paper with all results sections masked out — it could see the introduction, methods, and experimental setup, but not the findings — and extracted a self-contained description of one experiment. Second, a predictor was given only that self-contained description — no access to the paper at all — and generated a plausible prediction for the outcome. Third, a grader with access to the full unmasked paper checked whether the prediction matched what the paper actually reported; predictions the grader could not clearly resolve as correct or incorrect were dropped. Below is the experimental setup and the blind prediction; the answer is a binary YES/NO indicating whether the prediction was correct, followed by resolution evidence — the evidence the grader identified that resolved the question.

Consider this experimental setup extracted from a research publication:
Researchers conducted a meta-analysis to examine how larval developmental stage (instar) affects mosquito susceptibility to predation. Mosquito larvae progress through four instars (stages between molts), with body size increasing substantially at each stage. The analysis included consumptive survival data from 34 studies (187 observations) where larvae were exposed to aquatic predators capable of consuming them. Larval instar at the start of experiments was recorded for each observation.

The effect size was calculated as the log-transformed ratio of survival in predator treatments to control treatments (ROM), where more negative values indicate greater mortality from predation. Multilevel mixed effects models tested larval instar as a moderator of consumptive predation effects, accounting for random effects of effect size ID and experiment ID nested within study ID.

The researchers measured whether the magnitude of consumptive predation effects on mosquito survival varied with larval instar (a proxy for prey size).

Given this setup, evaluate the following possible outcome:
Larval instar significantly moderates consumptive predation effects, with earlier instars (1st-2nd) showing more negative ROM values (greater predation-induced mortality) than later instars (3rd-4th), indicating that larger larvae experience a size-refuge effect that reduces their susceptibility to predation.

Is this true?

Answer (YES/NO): NO